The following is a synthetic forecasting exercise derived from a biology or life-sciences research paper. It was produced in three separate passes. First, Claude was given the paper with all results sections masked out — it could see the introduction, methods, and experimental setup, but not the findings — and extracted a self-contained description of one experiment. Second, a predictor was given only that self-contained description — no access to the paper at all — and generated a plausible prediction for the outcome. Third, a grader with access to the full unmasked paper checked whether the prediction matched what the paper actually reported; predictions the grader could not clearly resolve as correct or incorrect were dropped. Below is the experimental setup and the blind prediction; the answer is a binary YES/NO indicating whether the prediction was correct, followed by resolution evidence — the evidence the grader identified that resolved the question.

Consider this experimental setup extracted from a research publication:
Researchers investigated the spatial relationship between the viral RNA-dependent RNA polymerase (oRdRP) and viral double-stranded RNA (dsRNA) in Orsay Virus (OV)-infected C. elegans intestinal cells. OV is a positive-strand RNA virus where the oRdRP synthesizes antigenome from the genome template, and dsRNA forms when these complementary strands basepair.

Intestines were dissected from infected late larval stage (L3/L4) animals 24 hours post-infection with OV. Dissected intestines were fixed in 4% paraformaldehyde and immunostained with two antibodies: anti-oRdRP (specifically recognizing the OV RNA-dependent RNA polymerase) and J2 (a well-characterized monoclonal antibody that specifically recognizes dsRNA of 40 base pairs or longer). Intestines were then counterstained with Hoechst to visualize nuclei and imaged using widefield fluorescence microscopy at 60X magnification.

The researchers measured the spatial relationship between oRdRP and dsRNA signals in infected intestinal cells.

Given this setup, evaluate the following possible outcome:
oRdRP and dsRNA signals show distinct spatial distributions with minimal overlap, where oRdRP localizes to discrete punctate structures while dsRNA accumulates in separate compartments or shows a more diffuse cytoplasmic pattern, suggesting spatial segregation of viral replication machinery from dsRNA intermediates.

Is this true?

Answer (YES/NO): NO